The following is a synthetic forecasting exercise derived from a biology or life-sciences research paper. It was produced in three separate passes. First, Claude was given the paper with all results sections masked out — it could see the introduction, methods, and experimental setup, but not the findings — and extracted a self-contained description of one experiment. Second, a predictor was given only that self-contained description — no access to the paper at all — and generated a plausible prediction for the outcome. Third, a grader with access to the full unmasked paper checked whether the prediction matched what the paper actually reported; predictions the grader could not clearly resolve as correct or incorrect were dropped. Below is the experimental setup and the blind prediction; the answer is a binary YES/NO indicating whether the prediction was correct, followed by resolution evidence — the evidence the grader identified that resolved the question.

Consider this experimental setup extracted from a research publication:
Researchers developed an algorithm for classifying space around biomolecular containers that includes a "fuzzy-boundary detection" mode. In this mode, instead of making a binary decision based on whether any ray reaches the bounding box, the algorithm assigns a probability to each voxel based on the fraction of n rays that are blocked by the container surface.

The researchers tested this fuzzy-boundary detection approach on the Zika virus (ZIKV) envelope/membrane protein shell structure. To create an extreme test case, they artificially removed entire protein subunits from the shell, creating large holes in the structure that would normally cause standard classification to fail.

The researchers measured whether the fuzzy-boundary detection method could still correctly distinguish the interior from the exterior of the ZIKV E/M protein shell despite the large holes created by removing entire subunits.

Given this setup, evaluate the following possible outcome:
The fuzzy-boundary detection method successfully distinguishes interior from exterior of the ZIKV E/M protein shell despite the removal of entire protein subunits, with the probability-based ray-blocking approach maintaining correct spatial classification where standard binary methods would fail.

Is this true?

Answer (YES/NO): YES